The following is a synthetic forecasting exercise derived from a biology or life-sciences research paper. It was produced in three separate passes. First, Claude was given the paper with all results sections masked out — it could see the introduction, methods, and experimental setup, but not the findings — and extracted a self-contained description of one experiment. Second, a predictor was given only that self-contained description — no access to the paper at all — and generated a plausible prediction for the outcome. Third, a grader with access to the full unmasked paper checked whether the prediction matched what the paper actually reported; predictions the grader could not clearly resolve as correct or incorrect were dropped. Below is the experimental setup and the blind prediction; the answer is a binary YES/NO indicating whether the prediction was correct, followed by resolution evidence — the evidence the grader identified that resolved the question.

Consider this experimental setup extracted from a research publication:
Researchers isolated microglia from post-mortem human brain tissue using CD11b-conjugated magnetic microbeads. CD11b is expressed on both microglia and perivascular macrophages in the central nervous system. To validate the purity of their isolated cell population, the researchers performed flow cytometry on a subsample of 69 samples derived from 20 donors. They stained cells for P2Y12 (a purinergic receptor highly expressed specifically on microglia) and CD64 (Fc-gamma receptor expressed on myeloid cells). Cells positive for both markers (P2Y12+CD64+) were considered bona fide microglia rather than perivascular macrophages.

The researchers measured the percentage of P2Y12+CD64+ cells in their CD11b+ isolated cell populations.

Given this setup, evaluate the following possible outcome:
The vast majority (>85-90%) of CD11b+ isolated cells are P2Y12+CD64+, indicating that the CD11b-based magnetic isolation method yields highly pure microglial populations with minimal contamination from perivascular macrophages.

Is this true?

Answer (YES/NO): YES